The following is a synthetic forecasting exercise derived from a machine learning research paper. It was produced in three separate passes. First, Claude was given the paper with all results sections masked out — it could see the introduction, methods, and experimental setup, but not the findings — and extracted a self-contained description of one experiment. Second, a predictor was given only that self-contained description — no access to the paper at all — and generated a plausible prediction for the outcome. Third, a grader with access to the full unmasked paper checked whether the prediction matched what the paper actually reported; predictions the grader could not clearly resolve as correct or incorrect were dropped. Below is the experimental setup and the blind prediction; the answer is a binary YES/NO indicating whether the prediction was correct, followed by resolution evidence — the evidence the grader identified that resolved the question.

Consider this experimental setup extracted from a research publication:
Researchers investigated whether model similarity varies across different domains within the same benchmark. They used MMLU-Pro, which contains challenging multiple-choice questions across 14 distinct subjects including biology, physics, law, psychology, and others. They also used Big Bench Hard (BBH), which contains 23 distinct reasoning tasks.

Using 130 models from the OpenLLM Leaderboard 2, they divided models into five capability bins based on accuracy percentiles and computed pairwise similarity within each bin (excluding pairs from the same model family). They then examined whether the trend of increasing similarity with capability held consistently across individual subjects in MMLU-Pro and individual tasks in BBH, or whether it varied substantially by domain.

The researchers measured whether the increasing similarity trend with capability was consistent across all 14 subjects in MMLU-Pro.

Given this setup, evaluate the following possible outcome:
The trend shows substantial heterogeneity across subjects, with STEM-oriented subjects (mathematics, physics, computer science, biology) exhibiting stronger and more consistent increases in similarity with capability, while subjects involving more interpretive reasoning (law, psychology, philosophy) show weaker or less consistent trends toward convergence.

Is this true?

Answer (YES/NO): NO